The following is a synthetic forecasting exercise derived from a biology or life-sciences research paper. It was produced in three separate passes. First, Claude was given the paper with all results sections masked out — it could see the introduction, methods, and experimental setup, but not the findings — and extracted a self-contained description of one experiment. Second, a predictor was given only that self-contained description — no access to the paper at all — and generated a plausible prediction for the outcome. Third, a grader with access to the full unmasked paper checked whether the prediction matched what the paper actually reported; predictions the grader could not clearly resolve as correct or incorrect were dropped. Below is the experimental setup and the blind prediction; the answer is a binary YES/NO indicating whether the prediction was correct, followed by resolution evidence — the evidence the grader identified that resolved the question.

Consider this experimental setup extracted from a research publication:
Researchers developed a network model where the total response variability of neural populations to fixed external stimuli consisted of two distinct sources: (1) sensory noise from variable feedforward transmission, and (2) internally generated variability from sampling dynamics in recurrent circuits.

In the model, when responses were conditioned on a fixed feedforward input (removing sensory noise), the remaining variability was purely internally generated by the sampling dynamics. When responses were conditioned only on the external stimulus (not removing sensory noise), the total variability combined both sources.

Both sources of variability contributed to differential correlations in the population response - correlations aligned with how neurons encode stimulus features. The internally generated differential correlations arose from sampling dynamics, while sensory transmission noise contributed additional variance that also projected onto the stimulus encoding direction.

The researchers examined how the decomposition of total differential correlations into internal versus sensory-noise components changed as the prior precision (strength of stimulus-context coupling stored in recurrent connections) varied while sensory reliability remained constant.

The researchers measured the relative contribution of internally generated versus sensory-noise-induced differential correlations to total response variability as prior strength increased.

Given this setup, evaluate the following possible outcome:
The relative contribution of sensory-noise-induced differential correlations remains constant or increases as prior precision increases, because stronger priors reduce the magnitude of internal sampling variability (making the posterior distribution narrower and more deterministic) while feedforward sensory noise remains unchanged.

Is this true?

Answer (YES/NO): NO